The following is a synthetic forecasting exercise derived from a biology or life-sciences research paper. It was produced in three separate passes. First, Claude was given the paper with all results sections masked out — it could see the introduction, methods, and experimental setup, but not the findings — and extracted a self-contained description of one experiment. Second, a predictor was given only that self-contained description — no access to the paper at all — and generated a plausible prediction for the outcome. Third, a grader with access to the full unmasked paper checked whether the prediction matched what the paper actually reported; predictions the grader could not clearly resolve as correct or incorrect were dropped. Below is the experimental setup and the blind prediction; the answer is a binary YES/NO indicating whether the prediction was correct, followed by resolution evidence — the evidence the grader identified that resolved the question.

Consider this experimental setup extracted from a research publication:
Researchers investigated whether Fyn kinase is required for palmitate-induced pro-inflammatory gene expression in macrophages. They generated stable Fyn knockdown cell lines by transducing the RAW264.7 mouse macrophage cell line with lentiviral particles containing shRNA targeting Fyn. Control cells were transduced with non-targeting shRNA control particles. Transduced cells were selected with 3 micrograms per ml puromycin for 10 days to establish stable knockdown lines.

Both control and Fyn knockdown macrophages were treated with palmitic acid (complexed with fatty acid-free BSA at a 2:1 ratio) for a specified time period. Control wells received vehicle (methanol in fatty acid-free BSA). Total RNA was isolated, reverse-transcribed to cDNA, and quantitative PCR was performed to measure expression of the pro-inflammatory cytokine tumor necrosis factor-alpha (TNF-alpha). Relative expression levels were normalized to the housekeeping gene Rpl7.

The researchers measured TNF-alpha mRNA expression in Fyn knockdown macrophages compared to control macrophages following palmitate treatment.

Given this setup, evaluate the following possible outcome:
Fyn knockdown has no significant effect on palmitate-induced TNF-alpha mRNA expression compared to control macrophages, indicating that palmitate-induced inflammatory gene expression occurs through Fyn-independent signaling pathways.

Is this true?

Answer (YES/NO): NO